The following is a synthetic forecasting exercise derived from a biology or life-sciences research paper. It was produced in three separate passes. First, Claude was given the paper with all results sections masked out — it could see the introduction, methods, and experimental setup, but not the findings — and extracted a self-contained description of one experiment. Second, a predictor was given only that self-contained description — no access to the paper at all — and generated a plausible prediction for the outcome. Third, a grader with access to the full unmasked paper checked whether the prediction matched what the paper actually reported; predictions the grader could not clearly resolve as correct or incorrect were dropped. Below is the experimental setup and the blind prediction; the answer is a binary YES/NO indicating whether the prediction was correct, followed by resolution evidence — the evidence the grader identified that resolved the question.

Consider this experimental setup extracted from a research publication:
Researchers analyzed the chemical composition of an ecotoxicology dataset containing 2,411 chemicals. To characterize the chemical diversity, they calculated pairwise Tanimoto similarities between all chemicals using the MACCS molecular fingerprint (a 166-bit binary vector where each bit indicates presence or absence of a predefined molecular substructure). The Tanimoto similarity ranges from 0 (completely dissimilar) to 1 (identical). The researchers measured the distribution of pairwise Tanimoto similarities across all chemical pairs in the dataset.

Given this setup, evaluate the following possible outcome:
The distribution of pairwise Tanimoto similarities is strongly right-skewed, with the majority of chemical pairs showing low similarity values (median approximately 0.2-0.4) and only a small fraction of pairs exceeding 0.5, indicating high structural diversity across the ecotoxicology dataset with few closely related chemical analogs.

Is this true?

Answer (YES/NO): NO